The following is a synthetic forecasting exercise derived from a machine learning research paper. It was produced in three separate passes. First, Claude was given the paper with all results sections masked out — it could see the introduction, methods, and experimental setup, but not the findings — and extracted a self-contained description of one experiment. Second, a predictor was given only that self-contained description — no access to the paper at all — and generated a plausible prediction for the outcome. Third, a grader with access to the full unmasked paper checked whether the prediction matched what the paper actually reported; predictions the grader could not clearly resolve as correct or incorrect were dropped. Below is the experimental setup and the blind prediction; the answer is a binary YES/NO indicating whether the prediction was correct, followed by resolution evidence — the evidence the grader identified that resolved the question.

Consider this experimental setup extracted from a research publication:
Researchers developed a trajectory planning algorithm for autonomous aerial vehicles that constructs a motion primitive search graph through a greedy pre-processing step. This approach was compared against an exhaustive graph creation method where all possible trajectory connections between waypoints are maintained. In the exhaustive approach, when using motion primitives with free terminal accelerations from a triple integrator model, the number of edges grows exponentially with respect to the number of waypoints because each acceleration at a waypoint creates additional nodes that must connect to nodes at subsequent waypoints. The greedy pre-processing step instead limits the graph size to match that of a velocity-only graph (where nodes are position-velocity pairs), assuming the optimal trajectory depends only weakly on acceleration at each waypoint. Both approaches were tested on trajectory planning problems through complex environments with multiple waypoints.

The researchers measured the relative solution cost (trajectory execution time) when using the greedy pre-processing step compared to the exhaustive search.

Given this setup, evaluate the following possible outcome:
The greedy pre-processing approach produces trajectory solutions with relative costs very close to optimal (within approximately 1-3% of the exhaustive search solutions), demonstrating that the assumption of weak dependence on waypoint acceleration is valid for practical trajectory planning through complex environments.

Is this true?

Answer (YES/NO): NO